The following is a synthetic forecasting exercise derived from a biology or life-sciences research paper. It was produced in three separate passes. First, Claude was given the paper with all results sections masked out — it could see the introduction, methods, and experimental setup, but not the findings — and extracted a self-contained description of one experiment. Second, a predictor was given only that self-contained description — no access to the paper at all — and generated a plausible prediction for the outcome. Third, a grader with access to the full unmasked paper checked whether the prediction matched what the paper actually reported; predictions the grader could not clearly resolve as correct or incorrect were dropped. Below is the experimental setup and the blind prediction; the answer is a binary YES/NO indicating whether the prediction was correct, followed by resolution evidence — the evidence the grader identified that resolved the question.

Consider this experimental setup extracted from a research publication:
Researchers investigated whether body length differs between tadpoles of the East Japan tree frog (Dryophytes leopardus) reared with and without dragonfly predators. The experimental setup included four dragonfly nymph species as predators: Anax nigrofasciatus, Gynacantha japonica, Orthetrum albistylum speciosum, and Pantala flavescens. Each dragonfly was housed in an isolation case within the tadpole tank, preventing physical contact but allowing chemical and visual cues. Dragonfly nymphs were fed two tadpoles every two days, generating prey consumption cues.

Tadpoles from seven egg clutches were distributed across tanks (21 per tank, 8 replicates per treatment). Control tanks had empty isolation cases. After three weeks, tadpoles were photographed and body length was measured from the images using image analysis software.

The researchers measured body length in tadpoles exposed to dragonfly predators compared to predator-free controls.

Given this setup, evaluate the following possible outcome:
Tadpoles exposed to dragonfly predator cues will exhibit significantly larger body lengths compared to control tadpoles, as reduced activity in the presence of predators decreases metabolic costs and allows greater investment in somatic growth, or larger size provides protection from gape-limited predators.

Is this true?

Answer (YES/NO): NO